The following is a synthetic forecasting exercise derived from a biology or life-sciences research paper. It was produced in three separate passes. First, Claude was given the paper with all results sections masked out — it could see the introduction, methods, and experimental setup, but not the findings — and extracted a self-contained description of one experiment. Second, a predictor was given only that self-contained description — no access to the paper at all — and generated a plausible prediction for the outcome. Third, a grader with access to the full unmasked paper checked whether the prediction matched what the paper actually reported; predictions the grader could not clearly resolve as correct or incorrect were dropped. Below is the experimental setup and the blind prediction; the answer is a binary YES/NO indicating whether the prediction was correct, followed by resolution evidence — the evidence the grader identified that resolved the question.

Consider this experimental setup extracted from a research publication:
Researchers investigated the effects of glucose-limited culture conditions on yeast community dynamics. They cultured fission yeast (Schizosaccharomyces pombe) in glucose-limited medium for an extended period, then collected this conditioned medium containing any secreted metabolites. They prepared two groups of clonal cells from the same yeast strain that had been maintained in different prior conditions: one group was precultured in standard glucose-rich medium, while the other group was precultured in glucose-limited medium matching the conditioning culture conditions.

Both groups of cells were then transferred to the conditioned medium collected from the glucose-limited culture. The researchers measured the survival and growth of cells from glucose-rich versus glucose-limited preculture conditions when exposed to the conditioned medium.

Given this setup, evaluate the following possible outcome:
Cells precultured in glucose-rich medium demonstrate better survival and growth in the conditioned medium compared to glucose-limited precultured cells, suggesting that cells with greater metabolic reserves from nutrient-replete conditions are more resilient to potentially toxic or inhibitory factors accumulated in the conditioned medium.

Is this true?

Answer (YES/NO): NO